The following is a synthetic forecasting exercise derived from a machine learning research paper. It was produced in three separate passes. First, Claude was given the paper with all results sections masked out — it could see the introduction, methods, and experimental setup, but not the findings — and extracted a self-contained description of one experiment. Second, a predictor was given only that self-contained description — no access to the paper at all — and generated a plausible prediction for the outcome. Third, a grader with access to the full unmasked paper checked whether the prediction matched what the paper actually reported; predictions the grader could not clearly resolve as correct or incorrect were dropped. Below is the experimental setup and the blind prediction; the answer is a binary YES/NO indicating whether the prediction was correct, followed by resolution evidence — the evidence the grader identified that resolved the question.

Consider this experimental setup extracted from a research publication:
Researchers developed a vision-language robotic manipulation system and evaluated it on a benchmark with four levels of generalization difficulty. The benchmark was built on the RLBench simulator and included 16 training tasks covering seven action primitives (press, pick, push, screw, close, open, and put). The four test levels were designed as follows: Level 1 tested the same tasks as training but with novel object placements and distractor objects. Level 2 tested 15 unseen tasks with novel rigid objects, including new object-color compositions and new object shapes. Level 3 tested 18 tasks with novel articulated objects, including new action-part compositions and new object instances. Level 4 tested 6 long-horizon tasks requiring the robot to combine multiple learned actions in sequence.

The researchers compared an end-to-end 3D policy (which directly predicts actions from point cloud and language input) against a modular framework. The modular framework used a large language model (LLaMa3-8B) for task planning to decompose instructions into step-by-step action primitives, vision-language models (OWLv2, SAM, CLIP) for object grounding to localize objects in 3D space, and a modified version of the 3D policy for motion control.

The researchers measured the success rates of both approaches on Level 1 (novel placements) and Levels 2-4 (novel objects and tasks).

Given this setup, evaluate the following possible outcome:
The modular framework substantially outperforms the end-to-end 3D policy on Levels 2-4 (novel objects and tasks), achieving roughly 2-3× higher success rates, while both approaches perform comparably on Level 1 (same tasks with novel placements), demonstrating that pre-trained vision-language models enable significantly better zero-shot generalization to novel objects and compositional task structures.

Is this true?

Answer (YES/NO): NO